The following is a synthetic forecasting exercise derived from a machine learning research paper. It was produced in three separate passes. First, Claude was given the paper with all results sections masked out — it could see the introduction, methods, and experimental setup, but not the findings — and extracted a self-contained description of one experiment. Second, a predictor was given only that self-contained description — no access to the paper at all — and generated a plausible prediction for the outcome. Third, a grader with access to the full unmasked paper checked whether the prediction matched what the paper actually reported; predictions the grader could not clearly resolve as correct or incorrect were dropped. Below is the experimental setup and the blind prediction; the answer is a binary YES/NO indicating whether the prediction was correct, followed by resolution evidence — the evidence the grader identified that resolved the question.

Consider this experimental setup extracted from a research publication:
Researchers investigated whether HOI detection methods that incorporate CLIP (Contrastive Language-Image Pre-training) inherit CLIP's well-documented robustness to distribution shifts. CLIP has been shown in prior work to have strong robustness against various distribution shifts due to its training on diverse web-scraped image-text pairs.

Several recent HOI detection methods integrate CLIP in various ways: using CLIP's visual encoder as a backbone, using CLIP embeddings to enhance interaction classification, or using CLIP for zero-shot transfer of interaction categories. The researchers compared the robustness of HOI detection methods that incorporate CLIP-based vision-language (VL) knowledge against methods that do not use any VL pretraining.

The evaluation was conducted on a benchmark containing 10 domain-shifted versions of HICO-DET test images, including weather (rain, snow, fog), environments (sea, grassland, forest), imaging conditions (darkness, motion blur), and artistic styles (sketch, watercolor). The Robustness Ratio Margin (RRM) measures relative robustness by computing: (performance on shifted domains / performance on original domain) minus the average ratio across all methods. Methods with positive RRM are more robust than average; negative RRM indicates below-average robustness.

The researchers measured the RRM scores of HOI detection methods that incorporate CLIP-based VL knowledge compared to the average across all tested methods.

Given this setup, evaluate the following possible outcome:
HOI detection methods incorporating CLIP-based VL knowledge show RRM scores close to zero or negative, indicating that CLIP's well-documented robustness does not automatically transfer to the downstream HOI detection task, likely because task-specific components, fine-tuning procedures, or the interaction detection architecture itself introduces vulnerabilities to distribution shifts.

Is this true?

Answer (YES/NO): YES